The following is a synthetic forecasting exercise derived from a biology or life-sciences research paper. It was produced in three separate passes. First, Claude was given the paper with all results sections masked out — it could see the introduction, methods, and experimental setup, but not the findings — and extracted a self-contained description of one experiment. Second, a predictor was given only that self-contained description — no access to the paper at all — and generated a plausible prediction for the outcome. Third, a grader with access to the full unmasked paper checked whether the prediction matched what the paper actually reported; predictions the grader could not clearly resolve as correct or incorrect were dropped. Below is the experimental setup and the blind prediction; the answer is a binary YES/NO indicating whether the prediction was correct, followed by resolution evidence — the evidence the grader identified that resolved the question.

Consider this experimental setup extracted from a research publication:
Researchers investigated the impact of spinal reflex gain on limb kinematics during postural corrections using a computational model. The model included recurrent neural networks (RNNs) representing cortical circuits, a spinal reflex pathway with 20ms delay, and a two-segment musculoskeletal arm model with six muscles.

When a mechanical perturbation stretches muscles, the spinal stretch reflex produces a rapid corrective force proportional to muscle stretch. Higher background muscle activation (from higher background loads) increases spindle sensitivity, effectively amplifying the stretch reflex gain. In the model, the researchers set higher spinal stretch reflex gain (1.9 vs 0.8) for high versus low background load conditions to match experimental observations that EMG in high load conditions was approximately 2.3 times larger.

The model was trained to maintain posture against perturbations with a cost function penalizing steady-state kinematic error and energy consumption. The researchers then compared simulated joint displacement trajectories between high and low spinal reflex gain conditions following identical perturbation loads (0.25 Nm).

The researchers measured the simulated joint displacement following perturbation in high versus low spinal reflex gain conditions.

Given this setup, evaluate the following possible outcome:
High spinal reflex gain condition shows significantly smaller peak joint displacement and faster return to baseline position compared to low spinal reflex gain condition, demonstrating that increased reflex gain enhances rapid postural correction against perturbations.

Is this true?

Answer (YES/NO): YES